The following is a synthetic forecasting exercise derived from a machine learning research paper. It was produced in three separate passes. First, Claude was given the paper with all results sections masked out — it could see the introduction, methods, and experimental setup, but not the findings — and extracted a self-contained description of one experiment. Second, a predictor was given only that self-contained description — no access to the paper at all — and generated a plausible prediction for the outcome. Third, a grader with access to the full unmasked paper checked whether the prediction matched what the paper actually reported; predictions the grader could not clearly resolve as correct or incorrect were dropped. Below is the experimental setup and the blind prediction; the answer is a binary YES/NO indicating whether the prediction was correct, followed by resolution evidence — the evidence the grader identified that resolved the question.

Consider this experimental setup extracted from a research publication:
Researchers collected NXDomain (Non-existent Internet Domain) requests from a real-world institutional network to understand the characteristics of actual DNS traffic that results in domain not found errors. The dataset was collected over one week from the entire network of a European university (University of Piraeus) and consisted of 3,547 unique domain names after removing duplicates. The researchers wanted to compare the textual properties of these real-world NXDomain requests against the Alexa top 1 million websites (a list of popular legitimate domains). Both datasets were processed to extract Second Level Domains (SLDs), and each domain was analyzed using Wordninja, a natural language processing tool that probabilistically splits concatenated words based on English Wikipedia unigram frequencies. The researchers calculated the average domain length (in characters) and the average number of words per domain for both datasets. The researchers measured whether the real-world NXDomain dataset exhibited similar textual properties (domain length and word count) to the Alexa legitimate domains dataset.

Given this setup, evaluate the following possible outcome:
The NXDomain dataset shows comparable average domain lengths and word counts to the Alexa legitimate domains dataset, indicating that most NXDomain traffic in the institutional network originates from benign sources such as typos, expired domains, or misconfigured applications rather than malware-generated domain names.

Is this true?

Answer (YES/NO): YES